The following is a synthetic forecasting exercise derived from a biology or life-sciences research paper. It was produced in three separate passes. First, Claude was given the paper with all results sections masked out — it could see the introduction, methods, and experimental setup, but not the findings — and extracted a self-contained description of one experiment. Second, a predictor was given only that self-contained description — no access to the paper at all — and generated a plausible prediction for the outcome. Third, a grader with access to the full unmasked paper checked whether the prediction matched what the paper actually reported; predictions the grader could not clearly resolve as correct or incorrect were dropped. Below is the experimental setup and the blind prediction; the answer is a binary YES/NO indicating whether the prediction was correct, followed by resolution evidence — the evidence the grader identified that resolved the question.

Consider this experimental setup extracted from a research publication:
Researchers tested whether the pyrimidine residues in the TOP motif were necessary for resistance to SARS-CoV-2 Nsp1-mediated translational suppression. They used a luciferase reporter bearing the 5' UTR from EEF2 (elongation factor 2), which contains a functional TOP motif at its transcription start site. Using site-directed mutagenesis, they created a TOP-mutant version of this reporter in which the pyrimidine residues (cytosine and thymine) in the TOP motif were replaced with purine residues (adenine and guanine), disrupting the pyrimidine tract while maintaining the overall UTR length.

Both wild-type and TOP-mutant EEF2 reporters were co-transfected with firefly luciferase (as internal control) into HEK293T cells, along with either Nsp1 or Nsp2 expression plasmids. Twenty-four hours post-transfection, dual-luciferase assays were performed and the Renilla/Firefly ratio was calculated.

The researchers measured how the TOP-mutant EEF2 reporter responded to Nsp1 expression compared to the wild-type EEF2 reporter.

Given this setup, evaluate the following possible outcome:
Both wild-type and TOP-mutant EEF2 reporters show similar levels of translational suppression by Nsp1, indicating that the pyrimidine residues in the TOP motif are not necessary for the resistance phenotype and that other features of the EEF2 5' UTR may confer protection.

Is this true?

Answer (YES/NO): NO